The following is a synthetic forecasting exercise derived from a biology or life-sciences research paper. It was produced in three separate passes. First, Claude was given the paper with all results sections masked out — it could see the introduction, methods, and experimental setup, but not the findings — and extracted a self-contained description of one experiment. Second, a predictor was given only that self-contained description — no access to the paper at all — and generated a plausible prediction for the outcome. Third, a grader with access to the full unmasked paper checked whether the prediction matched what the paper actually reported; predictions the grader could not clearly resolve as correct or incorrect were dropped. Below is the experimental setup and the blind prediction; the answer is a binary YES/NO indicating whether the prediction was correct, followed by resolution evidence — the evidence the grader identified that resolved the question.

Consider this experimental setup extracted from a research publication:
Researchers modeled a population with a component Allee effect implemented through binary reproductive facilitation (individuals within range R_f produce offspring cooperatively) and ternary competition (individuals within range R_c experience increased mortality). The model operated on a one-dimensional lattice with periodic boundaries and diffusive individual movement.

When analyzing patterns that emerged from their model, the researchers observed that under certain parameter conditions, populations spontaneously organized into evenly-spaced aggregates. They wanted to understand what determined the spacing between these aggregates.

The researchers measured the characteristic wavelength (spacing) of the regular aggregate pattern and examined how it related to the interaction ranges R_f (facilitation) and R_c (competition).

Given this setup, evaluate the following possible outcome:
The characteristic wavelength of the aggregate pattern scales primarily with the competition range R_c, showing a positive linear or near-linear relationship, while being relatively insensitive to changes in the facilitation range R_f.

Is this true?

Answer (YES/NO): YES